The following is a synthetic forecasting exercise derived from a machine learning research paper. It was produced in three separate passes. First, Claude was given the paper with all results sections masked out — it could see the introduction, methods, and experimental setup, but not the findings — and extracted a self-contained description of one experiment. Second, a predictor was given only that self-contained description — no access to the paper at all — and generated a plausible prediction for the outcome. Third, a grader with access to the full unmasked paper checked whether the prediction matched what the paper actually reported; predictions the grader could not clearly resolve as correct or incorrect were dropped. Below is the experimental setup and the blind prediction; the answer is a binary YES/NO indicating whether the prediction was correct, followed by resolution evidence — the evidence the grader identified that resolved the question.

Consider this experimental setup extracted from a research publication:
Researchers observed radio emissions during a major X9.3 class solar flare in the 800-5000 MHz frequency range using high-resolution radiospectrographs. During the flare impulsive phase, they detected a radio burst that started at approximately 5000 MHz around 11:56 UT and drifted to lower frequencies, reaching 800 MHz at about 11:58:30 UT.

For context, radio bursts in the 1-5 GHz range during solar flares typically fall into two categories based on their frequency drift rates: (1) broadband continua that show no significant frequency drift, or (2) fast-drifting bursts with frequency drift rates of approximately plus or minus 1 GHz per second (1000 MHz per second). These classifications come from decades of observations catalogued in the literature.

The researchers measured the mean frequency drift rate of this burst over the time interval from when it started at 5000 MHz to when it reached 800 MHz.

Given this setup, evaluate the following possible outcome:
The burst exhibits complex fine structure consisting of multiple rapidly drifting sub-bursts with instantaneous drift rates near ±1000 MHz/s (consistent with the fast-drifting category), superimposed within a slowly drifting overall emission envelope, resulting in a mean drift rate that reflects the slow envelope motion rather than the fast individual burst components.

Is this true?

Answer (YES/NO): NO